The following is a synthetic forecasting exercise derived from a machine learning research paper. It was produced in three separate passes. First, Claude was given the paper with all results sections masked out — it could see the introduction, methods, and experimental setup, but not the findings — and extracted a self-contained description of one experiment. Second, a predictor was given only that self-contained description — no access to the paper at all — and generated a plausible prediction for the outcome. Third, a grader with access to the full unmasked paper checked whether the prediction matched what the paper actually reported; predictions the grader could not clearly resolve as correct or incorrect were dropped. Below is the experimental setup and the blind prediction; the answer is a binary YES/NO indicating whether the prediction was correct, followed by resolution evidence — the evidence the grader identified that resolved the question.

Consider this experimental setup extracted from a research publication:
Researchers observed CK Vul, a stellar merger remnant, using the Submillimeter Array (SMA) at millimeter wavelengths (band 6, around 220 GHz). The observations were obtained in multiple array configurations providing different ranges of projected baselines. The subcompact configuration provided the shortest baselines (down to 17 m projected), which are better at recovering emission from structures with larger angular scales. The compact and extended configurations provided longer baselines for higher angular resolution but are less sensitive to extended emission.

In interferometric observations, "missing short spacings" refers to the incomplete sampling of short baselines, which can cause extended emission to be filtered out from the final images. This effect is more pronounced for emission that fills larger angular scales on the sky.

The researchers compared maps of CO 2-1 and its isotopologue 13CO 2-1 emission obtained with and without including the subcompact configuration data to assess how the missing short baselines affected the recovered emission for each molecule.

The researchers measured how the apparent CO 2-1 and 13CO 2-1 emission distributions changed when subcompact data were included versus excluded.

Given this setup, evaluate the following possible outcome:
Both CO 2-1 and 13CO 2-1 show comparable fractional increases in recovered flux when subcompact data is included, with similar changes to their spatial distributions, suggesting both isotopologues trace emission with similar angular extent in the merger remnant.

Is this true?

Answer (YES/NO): NO